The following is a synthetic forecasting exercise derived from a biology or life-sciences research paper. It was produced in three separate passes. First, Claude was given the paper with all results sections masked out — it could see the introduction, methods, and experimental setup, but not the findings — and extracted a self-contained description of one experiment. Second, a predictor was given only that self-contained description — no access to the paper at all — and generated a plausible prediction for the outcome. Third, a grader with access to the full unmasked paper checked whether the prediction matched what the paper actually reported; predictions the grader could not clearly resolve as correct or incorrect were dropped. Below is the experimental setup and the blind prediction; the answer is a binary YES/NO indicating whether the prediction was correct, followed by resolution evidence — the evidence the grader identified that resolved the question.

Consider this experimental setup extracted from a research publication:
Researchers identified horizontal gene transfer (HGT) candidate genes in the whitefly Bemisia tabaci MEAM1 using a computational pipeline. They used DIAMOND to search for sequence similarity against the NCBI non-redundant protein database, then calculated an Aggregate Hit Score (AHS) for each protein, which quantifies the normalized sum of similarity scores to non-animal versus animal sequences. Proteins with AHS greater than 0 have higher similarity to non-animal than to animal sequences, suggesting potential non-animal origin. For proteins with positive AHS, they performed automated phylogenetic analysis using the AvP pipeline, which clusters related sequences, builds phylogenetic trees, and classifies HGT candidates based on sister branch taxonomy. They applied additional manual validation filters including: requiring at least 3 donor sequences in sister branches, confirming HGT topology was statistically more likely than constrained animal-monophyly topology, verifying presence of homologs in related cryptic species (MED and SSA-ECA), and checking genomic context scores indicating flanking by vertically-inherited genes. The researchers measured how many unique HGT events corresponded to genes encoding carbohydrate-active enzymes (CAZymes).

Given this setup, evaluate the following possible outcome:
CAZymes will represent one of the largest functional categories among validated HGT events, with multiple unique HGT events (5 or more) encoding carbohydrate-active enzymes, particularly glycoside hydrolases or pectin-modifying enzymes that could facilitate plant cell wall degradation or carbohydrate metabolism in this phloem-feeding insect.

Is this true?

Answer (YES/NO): YES